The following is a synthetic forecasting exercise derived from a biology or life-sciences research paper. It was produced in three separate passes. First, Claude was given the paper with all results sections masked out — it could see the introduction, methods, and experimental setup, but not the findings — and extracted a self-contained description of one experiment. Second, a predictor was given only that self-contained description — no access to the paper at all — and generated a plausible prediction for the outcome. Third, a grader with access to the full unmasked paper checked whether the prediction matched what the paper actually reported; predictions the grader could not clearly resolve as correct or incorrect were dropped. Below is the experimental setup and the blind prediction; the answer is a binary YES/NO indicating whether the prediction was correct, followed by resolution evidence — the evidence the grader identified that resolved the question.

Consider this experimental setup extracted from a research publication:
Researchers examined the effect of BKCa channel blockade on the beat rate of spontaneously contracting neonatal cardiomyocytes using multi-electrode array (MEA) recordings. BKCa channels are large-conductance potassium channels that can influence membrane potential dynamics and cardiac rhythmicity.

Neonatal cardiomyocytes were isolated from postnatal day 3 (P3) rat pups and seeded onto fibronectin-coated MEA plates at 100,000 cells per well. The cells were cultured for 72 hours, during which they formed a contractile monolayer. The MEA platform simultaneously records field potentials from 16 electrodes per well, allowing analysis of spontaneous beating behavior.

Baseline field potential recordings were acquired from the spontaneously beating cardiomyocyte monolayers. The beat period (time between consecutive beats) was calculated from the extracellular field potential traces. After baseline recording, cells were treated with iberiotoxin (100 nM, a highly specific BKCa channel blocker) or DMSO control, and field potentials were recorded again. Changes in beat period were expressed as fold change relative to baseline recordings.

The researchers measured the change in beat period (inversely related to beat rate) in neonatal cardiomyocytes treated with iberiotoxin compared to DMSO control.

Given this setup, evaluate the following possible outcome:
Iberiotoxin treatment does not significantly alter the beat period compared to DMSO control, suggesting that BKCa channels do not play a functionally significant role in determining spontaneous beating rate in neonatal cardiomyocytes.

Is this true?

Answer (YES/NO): YES